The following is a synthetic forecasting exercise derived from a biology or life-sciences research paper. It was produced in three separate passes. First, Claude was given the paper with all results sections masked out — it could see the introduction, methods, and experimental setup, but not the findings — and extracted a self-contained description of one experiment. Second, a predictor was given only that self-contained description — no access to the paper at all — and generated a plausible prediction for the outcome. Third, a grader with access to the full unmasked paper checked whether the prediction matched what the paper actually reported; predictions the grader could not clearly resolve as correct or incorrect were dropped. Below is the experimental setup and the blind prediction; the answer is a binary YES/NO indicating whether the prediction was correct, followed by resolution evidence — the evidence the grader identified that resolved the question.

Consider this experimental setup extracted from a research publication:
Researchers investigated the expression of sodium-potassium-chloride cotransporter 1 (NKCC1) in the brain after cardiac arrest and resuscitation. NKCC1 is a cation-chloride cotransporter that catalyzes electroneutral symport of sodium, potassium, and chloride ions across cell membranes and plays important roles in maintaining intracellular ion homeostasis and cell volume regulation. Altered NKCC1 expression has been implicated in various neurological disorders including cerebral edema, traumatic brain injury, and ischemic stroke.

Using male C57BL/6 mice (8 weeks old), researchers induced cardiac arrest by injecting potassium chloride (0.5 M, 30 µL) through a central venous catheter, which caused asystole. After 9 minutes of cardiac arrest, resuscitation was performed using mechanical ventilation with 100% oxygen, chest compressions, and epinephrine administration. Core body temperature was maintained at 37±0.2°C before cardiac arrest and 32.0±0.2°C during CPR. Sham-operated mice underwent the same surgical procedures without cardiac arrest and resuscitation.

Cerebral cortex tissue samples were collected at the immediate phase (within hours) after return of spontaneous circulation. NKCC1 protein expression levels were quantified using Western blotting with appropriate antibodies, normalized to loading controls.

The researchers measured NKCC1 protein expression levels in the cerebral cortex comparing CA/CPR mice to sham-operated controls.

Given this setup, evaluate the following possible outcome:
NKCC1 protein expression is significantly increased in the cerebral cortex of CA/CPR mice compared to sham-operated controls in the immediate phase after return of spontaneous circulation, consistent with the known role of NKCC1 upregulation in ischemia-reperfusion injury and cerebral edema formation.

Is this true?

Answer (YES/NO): YES